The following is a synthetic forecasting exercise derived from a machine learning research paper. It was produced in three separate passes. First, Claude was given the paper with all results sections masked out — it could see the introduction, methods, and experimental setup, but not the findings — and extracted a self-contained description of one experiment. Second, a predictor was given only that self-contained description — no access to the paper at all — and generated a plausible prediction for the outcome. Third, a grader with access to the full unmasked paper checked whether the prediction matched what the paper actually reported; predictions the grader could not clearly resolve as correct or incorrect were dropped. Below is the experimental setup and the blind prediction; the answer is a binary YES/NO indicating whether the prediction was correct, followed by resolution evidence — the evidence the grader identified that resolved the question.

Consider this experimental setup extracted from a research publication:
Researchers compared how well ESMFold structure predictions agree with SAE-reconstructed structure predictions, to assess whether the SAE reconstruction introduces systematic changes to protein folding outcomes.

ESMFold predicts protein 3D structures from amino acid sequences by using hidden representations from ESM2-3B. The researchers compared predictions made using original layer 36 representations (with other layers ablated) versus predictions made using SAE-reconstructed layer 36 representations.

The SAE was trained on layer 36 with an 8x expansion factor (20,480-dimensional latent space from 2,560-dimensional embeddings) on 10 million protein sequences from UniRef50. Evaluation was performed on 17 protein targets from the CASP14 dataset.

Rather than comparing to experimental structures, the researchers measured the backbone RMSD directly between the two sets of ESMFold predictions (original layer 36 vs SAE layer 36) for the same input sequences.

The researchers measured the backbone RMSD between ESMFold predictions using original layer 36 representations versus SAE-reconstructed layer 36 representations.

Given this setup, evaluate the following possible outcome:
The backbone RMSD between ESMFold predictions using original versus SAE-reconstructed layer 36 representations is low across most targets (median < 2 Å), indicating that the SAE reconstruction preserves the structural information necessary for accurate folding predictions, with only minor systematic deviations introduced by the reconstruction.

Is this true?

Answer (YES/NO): NO